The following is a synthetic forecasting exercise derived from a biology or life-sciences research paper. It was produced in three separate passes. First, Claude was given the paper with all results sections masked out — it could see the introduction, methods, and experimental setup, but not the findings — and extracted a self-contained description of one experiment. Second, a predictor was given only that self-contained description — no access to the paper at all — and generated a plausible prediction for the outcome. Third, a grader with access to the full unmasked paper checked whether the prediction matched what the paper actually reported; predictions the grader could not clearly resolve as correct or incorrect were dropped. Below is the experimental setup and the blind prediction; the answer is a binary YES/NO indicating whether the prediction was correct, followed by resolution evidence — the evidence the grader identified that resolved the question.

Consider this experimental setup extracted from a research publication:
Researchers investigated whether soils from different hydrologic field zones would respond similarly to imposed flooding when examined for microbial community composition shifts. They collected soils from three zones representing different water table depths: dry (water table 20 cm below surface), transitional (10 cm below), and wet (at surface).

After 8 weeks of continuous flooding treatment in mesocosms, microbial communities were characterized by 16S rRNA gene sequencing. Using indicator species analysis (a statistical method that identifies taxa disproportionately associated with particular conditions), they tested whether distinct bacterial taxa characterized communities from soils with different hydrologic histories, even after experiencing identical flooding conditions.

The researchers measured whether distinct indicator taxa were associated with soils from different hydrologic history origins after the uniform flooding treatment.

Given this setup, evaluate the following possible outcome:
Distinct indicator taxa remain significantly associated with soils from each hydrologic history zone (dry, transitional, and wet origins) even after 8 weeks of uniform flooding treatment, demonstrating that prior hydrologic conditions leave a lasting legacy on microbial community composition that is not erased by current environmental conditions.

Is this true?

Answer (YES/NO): YES